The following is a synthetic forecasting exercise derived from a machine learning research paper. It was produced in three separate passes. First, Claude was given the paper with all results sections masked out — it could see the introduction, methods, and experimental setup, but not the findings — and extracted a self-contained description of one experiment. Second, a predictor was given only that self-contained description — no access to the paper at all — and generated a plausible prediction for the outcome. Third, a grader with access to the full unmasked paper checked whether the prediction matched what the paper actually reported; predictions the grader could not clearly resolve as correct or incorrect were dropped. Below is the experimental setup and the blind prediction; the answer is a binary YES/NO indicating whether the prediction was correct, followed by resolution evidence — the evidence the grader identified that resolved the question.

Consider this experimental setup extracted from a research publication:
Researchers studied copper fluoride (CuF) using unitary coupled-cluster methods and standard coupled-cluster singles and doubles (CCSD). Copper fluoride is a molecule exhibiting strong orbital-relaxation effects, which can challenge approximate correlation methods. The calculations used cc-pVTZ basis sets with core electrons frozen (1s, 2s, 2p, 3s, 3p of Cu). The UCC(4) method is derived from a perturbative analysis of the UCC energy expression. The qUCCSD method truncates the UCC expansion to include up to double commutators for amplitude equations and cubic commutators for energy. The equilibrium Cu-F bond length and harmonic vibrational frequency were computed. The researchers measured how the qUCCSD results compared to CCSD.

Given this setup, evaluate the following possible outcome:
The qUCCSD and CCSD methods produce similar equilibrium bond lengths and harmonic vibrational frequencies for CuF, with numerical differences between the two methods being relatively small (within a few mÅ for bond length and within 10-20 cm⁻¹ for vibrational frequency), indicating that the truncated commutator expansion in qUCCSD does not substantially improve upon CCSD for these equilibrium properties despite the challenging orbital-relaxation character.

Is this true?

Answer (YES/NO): YES